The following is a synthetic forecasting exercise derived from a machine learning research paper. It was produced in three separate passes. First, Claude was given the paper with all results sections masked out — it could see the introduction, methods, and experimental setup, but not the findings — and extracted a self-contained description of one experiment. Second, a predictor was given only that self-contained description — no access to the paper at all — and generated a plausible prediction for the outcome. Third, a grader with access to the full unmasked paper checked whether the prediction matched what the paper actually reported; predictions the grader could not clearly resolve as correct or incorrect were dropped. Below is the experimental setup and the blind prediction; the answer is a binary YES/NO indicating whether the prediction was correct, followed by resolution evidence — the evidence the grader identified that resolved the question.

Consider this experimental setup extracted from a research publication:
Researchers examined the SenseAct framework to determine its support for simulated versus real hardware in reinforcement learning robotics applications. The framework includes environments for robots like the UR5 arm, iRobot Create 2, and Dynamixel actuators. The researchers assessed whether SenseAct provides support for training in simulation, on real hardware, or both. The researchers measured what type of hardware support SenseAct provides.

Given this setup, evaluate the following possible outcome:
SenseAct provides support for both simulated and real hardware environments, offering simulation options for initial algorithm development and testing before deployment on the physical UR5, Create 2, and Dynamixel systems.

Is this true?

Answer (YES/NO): NO